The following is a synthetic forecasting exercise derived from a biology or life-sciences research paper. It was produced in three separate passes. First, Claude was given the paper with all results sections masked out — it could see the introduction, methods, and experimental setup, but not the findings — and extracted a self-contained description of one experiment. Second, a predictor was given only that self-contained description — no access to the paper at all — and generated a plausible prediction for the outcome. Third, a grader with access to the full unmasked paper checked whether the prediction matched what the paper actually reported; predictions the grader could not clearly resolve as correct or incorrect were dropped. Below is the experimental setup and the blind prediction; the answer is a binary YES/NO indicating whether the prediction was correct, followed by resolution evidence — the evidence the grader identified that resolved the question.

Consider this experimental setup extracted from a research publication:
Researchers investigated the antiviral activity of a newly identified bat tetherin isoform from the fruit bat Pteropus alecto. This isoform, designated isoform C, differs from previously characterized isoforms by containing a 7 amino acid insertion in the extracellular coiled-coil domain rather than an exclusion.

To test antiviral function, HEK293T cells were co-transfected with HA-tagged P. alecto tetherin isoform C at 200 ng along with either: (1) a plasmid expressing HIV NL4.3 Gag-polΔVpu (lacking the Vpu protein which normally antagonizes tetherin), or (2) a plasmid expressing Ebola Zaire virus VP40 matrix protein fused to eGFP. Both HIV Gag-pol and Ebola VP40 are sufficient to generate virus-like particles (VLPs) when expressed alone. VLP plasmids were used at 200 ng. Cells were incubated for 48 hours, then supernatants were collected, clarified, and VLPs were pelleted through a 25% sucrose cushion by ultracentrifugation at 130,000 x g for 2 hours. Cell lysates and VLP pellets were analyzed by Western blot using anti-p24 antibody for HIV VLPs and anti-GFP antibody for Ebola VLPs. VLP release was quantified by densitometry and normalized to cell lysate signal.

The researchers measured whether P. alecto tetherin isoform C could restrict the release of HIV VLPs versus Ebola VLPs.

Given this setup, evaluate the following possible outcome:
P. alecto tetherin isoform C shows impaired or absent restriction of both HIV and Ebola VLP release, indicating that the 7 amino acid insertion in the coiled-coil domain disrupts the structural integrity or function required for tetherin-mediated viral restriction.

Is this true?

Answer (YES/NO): NO